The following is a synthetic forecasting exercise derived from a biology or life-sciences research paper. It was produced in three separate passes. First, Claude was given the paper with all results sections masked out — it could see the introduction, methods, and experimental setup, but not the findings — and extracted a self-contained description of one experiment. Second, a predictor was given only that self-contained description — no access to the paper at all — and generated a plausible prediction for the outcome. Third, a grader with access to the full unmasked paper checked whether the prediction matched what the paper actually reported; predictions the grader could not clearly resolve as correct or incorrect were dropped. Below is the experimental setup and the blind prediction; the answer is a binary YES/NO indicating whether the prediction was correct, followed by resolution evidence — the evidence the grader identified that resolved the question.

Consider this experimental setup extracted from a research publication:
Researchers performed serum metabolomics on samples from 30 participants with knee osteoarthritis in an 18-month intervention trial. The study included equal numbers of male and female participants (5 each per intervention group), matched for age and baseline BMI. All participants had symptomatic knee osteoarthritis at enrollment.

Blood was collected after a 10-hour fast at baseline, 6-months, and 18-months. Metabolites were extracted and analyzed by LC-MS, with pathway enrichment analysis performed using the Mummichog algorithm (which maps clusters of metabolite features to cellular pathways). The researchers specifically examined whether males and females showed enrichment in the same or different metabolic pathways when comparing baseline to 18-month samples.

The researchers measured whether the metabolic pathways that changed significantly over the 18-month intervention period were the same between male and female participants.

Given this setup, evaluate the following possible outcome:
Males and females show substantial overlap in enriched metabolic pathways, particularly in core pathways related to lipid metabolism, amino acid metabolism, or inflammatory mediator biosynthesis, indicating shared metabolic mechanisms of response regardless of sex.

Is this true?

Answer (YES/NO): NO